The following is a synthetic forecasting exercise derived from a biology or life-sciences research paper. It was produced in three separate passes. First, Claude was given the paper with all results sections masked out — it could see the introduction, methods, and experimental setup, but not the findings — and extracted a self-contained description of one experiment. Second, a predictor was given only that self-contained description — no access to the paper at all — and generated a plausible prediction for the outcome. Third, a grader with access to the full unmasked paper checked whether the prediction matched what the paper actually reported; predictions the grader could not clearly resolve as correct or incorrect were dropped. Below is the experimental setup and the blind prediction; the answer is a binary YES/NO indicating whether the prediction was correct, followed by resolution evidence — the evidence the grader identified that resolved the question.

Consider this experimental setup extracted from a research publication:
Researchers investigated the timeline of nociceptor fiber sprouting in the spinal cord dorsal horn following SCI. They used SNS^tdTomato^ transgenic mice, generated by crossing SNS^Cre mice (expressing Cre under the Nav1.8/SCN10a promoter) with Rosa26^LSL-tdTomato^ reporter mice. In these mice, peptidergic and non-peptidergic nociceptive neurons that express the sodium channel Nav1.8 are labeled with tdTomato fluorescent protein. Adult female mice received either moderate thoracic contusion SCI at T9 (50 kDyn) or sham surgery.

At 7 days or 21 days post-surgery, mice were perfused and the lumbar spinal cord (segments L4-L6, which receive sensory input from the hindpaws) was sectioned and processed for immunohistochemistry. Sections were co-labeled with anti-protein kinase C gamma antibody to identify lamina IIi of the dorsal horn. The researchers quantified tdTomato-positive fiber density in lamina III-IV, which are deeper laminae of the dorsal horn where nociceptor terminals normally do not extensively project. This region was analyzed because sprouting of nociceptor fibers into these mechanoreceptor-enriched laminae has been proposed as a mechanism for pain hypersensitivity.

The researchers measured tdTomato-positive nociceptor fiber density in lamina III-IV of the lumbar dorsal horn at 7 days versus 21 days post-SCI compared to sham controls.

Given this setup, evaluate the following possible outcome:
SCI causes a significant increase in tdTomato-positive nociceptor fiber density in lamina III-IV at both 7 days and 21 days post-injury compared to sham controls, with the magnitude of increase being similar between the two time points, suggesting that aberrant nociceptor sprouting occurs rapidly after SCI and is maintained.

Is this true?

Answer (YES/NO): YES